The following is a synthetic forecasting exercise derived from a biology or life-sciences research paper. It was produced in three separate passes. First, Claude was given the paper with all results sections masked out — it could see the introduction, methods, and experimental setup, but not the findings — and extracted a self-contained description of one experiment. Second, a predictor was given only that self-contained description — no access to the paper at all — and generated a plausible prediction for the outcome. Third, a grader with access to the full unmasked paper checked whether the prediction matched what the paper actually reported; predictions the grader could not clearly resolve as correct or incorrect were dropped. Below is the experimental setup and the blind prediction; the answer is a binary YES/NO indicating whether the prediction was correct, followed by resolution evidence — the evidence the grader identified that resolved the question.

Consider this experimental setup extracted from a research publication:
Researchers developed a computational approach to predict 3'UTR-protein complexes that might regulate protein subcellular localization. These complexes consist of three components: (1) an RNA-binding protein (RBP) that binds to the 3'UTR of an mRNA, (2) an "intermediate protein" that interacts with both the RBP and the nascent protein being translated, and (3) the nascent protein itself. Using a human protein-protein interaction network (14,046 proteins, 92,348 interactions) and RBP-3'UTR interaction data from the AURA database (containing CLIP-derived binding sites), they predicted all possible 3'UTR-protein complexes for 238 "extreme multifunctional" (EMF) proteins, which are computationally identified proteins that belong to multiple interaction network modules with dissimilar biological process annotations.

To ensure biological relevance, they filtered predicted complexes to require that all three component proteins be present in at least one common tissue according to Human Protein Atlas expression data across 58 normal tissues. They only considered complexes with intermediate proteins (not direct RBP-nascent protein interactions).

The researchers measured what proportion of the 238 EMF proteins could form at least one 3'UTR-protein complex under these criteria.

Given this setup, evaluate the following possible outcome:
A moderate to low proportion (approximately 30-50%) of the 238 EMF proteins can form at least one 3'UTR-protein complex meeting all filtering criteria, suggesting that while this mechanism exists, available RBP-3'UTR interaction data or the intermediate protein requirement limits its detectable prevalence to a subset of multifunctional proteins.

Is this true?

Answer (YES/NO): NO